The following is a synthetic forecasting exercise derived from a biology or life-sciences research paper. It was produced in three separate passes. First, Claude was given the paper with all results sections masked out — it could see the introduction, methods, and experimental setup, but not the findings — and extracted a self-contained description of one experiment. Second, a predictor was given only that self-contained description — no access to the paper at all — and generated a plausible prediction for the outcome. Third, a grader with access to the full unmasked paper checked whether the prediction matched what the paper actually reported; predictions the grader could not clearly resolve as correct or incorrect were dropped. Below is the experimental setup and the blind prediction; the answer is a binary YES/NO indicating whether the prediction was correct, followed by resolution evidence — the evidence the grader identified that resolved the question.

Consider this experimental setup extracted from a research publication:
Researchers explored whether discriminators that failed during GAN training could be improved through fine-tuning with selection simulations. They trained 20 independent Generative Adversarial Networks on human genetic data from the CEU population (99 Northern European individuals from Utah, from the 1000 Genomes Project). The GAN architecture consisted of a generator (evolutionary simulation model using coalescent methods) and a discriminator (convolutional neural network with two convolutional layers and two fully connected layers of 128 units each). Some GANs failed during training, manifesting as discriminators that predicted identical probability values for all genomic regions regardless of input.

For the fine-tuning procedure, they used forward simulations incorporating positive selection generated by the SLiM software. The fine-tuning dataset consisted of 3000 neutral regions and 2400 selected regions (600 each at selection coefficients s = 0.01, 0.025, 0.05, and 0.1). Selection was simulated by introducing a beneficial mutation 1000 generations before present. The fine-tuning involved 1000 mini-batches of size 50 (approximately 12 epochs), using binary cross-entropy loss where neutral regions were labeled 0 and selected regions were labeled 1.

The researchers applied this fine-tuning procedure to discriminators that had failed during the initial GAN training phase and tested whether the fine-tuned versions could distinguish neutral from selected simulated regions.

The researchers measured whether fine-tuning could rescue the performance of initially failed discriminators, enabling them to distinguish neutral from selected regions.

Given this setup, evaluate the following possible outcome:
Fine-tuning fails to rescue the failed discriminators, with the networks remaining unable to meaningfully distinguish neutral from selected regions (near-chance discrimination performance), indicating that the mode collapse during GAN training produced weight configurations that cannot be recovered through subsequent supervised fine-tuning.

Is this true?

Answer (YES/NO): YES